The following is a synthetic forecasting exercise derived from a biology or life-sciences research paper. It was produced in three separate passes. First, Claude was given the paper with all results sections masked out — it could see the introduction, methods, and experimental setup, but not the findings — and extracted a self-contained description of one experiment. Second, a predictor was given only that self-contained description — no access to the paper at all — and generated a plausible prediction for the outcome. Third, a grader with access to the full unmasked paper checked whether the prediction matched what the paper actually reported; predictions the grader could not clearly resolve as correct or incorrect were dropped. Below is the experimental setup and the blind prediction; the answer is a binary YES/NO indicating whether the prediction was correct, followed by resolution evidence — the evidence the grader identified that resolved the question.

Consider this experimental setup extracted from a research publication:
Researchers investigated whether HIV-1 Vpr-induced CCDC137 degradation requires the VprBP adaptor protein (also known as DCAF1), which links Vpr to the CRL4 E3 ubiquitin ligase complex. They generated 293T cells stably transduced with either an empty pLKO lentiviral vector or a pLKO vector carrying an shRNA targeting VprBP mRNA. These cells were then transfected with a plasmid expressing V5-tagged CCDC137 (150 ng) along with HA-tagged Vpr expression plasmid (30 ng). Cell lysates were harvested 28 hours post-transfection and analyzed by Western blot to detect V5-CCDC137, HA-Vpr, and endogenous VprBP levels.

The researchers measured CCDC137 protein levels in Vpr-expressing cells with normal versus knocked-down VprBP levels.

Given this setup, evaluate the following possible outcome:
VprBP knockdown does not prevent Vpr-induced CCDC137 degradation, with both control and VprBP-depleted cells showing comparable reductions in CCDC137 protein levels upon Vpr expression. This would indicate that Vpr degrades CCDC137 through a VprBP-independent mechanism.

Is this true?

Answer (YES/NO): NO